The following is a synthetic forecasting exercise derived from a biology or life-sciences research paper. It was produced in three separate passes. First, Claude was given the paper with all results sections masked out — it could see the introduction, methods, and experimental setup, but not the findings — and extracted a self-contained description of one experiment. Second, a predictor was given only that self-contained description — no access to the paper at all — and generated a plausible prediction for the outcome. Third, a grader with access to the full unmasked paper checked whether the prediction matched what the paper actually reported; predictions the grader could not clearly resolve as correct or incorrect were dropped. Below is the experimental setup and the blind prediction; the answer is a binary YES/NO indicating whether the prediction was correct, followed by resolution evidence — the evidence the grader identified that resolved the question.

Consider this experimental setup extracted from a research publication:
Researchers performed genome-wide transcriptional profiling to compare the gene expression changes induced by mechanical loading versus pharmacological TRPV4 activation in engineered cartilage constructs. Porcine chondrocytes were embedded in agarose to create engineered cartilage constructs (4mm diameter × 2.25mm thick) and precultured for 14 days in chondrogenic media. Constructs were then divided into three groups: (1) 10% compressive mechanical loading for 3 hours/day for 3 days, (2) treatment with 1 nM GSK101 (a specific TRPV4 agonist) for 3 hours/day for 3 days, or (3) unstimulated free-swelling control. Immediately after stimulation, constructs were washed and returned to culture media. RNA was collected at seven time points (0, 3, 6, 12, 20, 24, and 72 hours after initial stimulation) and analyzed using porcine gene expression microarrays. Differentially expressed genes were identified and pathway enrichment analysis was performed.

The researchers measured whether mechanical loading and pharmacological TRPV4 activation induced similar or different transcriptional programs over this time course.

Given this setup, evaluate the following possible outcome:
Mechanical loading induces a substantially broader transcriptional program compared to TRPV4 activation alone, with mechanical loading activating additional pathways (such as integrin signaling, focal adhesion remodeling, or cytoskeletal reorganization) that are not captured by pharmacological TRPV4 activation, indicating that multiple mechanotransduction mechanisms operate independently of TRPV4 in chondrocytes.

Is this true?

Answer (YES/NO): NO